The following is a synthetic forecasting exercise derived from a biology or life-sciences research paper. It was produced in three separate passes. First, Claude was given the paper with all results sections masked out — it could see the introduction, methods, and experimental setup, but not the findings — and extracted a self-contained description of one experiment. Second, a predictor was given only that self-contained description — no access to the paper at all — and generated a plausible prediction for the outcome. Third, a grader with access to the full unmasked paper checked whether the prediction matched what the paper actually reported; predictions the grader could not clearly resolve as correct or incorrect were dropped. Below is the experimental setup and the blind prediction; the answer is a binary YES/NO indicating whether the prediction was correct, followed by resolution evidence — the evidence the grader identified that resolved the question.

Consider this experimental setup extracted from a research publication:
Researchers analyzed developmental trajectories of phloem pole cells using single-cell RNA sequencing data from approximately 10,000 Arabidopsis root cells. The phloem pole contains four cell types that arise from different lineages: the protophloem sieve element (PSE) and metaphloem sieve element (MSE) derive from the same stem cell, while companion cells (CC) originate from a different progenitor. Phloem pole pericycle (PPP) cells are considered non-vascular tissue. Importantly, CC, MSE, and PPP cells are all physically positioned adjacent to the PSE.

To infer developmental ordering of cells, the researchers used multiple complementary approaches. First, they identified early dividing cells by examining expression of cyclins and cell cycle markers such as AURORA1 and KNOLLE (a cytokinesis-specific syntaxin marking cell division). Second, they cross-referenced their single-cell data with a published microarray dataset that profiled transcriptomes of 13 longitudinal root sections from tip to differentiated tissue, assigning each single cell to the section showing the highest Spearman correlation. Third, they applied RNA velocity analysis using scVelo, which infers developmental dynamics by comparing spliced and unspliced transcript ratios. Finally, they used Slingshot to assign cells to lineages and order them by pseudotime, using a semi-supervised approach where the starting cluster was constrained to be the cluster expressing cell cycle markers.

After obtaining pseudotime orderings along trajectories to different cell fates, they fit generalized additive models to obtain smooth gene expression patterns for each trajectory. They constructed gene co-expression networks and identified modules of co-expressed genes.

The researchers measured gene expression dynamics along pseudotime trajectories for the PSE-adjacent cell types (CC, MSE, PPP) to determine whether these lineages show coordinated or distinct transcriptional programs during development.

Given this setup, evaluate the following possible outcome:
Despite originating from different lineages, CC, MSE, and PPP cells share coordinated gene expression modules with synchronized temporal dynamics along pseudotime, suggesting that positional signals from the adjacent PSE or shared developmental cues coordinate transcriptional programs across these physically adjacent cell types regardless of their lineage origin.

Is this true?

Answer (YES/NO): YES